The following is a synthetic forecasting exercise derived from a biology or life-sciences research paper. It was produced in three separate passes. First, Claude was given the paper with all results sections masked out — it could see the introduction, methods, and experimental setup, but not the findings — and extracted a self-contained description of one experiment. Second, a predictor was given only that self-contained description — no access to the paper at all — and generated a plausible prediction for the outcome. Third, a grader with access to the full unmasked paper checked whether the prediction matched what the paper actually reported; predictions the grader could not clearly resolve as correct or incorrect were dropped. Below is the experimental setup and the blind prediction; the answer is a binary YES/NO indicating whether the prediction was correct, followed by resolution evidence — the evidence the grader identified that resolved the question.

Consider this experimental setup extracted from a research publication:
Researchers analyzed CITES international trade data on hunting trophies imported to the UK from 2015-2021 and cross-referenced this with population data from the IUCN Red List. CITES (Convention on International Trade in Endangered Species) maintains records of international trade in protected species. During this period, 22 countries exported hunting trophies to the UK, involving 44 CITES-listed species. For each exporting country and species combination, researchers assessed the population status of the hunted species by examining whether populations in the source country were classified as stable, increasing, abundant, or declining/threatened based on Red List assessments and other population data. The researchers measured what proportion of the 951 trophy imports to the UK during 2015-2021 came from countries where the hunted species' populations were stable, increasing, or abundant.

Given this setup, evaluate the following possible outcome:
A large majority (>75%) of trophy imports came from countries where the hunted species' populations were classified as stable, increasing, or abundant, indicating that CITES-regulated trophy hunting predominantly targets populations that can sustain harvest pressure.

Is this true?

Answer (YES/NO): YES